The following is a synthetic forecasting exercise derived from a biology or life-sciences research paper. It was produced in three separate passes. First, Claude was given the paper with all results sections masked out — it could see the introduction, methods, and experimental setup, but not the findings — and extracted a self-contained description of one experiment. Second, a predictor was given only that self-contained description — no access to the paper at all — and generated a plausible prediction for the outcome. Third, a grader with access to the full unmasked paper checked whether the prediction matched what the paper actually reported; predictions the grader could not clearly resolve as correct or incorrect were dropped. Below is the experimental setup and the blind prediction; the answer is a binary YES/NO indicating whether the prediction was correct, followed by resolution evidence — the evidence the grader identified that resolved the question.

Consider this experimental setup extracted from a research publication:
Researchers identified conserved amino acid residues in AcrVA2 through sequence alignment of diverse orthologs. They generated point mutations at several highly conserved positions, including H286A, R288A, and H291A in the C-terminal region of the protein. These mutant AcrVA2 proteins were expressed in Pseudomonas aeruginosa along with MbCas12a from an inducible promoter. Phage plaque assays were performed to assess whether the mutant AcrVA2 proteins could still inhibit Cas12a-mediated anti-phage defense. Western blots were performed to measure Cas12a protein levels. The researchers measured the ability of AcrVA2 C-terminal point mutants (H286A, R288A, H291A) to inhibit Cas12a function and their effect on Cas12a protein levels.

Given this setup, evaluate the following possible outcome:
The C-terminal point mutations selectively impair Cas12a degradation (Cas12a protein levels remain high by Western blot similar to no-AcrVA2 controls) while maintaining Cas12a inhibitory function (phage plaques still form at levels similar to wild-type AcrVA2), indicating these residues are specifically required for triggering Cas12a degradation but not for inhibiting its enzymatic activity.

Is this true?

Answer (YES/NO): NO